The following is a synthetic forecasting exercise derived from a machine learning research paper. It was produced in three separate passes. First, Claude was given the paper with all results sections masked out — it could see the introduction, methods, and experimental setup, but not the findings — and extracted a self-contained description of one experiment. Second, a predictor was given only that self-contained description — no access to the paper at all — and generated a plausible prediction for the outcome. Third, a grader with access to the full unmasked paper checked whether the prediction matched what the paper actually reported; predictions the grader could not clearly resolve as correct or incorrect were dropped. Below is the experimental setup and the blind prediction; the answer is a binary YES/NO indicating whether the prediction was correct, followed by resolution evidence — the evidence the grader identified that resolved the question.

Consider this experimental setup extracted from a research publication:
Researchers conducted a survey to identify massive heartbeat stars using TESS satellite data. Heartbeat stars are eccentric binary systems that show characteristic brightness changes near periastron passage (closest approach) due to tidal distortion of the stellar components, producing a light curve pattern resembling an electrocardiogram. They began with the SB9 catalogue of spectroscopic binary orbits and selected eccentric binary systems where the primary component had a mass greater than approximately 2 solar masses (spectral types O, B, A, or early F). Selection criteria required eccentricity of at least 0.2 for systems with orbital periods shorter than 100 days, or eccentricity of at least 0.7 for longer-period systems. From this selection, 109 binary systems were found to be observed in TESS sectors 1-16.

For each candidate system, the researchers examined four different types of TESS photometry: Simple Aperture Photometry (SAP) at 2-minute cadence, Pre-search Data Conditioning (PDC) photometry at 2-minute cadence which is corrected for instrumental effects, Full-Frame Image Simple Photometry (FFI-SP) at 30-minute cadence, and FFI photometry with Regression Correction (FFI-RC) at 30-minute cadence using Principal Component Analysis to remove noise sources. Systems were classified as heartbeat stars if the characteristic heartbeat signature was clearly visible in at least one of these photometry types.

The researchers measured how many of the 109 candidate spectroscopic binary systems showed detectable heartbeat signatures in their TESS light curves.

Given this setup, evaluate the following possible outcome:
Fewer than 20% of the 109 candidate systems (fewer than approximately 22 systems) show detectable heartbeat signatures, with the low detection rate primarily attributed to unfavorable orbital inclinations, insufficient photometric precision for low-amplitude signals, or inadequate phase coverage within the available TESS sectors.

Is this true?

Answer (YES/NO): YES